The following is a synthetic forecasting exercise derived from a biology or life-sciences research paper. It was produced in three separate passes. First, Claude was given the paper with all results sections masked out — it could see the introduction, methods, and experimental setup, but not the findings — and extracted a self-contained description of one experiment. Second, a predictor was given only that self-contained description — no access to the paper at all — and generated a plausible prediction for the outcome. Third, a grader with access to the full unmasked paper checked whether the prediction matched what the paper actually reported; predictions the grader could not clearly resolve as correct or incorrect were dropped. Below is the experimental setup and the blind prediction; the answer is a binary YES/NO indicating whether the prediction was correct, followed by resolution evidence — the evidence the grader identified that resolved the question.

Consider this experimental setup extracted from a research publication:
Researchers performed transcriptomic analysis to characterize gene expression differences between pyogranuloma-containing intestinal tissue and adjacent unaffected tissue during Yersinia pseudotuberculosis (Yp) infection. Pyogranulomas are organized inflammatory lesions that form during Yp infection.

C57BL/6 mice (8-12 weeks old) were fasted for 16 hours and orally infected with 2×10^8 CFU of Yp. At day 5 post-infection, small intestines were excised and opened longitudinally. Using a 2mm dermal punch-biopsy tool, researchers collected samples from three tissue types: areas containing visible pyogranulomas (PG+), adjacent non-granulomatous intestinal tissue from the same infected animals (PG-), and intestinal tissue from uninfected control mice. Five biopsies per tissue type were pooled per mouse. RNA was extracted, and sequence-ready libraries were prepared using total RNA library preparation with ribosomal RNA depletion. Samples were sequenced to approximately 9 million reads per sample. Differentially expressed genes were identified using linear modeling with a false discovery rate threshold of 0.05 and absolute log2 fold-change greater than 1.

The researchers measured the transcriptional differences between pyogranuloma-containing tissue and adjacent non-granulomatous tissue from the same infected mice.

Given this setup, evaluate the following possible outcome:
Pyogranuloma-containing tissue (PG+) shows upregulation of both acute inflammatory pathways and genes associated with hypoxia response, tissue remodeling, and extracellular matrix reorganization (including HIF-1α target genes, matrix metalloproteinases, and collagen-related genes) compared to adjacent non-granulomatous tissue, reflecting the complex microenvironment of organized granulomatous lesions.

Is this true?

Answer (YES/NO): NO